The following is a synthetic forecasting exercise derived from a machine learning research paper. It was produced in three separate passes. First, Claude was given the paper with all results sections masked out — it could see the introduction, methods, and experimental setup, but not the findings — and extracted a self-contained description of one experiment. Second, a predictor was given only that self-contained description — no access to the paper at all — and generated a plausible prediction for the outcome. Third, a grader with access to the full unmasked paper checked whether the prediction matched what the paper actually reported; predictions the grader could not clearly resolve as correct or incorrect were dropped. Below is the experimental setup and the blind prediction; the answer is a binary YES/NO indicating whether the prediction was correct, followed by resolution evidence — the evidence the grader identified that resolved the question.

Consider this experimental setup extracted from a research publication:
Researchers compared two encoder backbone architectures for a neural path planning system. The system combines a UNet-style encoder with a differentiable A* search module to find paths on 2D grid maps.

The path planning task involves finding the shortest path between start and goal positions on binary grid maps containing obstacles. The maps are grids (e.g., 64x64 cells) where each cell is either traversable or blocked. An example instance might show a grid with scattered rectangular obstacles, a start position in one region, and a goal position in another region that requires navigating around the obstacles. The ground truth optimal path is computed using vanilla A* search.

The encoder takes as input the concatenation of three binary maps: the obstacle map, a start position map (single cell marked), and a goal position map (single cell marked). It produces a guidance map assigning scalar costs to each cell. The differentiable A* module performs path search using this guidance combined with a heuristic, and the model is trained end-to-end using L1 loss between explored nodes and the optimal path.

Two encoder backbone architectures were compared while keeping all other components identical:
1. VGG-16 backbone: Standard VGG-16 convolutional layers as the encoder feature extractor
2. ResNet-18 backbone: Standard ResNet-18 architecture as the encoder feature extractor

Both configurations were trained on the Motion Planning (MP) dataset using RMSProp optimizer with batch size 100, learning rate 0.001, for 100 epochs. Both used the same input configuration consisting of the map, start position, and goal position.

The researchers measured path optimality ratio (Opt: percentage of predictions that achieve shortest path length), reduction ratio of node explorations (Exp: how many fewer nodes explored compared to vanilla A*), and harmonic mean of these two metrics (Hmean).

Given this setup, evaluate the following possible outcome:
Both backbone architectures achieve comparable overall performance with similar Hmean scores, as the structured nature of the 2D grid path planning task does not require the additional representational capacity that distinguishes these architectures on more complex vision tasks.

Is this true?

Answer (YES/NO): NO